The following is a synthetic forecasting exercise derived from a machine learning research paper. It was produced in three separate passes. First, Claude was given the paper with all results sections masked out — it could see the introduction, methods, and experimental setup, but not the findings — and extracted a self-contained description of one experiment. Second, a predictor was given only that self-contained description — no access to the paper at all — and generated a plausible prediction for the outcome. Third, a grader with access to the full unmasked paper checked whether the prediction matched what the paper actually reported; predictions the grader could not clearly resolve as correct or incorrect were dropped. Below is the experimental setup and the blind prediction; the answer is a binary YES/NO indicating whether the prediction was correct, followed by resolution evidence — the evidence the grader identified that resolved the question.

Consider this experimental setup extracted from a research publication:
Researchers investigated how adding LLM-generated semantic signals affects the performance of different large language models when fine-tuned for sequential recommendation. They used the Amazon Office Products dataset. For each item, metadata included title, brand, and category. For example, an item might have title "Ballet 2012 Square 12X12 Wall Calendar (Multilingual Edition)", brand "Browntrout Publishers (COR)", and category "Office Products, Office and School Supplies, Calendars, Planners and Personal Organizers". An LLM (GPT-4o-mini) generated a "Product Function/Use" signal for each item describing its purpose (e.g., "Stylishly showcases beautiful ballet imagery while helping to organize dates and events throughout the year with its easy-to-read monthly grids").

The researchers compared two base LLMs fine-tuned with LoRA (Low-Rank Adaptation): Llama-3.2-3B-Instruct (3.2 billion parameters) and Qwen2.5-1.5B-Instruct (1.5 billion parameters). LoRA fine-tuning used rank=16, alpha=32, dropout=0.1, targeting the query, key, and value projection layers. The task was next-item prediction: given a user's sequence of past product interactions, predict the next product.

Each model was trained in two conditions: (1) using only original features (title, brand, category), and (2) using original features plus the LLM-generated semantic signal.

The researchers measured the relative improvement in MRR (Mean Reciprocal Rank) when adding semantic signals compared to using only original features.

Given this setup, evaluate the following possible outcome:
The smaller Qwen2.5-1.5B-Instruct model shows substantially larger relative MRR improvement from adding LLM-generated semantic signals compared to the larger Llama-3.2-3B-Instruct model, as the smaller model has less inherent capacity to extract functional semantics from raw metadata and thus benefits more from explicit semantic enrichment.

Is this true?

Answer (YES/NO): YES